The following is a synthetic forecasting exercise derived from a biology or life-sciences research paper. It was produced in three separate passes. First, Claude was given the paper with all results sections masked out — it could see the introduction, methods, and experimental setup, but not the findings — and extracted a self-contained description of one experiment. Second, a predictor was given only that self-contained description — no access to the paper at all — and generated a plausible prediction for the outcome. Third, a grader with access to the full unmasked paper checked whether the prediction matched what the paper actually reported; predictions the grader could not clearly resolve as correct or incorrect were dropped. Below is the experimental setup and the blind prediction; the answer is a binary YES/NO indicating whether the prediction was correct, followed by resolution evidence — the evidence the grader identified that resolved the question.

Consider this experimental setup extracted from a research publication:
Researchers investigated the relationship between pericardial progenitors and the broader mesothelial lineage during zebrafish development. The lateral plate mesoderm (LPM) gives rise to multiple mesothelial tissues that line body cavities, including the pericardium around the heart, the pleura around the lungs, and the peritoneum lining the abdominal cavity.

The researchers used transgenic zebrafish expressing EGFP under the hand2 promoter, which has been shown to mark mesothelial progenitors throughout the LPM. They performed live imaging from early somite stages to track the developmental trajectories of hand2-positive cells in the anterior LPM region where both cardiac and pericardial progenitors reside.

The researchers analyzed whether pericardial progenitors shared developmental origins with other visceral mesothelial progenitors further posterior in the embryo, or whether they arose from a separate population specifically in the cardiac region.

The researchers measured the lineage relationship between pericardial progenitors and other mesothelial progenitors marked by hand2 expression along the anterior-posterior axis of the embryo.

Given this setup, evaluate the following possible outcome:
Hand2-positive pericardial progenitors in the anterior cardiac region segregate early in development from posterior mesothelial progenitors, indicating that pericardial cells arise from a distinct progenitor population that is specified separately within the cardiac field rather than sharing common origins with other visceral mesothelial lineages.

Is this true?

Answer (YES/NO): NO